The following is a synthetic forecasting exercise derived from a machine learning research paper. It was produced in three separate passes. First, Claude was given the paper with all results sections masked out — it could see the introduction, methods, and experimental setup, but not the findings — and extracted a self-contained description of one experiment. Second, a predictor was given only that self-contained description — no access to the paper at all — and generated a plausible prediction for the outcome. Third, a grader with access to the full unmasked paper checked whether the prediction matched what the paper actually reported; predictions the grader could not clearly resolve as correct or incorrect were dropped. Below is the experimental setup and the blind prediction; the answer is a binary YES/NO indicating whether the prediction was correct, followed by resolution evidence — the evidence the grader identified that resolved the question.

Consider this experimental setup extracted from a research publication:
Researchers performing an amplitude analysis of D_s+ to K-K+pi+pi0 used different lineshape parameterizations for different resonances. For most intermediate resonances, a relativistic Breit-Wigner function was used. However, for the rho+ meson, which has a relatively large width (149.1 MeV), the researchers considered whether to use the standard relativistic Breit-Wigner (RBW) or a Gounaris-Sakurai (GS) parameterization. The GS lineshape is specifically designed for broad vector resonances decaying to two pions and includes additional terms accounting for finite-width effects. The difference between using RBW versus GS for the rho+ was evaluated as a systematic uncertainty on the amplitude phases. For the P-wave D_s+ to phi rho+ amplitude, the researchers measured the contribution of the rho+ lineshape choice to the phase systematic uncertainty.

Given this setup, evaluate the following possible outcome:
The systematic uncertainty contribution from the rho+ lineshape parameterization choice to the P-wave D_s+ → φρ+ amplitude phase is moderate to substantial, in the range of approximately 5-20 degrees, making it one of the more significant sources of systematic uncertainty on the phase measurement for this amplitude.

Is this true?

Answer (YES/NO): NO